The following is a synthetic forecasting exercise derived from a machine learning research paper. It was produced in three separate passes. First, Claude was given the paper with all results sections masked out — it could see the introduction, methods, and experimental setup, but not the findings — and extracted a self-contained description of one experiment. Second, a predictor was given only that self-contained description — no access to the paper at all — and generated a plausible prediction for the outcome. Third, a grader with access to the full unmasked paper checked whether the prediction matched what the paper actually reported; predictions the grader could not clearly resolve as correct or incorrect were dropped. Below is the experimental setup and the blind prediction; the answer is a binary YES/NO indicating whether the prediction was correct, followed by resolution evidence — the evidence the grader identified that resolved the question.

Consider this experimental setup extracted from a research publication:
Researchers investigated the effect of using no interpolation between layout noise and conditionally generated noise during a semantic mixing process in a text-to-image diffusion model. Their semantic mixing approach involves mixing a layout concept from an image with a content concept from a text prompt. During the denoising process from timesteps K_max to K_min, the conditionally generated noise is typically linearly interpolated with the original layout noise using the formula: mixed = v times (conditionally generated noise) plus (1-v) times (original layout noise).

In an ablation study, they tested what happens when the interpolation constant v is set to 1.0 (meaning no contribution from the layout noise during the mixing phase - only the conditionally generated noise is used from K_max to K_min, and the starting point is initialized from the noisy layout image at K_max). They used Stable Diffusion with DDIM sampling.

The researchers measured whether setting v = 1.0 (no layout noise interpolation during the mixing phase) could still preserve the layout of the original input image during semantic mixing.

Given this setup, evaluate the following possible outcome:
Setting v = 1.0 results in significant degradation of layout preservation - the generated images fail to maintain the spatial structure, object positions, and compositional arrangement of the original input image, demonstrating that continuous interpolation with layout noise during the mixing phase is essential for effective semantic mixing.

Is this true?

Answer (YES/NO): NO